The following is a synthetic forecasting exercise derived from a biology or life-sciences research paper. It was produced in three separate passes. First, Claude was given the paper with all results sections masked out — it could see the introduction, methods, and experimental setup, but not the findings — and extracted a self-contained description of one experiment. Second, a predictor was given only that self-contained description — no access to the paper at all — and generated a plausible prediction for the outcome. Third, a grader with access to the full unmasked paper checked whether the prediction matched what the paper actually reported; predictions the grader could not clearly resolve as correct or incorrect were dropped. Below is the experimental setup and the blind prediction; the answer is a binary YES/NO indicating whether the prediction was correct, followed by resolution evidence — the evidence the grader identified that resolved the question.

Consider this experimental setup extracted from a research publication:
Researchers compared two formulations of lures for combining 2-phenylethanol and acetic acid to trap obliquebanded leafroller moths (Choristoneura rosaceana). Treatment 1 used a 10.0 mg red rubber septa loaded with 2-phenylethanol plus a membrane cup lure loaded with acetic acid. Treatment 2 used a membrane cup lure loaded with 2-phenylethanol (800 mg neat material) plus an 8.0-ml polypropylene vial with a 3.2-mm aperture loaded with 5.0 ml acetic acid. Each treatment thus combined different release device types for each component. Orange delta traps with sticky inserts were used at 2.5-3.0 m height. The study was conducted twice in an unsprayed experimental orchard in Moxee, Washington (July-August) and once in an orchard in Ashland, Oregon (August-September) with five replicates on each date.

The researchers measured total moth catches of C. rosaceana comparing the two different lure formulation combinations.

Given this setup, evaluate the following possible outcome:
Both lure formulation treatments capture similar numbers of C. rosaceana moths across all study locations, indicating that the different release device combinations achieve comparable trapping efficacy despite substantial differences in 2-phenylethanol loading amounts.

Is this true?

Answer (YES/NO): NO